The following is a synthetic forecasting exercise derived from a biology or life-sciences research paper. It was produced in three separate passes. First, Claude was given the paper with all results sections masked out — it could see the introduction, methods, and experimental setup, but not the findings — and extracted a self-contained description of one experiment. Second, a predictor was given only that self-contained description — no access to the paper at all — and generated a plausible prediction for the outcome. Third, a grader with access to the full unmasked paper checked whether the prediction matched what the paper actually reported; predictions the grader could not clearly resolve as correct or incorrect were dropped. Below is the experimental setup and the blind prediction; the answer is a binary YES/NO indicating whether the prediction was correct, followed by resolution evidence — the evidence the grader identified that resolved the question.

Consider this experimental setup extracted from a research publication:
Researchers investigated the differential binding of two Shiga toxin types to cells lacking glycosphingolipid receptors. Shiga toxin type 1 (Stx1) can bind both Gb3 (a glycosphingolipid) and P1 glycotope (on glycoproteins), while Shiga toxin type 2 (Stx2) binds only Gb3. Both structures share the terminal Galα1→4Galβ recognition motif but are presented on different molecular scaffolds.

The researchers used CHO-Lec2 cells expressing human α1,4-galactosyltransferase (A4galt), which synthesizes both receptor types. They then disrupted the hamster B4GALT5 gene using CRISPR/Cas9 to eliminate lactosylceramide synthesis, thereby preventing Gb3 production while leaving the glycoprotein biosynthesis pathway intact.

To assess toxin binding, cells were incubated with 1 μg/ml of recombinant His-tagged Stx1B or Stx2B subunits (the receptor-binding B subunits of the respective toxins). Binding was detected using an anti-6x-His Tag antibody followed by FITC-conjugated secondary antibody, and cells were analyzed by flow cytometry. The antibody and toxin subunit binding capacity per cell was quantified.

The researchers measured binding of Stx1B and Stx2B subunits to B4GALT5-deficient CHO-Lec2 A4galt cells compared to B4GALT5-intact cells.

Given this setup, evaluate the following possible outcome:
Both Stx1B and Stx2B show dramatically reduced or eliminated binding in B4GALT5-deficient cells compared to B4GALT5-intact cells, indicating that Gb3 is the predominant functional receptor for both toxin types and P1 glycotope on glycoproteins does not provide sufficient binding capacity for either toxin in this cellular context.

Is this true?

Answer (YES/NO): YES